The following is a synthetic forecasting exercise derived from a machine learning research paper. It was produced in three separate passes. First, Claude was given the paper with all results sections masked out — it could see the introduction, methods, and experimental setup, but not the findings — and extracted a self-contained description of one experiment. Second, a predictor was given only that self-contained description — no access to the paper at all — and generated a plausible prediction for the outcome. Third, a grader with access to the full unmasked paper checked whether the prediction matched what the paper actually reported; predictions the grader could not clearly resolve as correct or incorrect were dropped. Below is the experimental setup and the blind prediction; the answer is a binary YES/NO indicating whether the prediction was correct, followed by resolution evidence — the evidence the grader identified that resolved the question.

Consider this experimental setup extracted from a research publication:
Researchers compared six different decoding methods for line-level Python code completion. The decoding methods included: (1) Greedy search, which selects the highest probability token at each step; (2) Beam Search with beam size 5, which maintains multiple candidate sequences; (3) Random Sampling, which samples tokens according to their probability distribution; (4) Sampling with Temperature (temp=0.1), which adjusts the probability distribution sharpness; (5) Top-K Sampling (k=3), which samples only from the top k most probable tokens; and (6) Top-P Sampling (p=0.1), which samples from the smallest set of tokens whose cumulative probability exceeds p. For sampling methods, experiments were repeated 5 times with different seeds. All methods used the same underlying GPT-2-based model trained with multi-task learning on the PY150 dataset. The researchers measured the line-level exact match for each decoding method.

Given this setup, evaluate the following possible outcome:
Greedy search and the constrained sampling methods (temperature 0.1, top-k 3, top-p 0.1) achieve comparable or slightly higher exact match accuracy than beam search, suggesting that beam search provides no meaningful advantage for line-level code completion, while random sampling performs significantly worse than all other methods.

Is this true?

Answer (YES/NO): NO